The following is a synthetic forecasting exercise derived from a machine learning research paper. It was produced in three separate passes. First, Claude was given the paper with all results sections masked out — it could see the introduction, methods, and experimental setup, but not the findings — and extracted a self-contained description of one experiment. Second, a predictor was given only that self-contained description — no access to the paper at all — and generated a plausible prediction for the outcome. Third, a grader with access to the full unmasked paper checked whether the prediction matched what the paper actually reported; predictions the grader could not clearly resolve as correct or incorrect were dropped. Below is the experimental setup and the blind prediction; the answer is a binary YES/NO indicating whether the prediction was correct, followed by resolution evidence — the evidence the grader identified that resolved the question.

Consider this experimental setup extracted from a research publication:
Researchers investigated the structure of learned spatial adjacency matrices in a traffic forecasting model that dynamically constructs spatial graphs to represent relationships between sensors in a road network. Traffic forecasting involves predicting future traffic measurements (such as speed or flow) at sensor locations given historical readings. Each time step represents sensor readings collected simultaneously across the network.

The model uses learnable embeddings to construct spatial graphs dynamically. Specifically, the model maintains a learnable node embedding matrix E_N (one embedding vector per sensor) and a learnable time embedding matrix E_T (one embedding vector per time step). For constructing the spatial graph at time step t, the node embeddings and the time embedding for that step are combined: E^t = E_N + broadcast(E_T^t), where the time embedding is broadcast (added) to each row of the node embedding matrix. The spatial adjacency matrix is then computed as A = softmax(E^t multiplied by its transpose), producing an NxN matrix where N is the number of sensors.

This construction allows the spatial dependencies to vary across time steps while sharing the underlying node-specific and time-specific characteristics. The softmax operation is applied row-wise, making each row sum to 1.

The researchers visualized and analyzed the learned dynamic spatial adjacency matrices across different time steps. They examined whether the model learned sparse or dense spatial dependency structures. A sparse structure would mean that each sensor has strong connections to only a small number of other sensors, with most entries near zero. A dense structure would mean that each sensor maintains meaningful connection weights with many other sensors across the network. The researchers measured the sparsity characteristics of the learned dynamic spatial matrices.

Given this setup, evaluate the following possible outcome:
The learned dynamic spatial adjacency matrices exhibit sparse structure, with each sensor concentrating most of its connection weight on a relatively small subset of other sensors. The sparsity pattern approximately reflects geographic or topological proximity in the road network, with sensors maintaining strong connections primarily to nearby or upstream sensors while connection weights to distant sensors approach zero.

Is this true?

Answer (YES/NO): NO